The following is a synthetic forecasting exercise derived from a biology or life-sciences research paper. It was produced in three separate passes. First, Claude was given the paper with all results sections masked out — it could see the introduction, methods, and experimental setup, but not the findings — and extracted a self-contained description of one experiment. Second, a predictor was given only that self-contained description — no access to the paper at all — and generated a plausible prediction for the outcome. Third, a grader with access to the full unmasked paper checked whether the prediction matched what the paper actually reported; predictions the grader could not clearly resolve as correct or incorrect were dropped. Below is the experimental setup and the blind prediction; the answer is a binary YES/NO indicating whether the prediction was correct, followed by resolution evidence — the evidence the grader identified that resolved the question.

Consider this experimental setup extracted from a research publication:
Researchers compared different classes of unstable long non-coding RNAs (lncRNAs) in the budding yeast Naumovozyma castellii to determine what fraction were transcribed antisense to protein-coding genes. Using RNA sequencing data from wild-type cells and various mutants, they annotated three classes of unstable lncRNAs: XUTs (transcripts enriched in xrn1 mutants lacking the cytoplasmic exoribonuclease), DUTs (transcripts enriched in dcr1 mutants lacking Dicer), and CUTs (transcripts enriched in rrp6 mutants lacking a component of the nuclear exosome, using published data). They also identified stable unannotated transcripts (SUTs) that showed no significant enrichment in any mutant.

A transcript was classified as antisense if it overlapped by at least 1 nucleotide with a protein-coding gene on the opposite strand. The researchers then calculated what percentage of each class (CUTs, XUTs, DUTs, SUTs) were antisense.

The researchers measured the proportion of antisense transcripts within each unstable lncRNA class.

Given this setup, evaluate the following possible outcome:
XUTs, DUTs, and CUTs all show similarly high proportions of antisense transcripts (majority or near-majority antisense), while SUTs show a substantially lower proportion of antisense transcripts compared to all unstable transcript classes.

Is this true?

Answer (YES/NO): NO